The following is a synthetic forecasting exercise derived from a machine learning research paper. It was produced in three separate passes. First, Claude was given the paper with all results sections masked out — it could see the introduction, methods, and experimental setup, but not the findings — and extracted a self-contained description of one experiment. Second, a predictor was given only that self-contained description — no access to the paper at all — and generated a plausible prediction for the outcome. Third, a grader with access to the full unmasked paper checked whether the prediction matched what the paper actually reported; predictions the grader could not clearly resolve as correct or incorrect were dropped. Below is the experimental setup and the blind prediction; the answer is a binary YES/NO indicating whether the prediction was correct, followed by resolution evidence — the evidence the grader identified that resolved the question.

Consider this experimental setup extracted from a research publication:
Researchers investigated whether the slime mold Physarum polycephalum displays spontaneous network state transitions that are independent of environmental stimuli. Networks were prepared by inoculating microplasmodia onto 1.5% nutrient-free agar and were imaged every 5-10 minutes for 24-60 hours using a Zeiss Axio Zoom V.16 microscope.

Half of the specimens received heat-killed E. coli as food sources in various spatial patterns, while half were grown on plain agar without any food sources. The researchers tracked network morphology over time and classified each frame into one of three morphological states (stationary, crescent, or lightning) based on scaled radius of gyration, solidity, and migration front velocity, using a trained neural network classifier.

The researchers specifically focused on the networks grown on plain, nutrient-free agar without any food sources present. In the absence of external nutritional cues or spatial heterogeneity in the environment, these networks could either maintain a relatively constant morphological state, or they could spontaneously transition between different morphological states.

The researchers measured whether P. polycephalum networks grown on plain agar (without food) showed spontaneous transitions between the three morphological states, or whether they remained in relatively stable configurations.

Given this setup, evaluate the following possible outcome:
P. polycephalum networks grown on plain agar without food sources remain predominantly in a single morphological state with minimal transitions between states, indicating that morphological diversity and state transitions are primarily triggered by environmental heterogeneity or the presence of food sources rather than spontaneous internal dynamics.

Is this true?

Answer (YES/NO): NO